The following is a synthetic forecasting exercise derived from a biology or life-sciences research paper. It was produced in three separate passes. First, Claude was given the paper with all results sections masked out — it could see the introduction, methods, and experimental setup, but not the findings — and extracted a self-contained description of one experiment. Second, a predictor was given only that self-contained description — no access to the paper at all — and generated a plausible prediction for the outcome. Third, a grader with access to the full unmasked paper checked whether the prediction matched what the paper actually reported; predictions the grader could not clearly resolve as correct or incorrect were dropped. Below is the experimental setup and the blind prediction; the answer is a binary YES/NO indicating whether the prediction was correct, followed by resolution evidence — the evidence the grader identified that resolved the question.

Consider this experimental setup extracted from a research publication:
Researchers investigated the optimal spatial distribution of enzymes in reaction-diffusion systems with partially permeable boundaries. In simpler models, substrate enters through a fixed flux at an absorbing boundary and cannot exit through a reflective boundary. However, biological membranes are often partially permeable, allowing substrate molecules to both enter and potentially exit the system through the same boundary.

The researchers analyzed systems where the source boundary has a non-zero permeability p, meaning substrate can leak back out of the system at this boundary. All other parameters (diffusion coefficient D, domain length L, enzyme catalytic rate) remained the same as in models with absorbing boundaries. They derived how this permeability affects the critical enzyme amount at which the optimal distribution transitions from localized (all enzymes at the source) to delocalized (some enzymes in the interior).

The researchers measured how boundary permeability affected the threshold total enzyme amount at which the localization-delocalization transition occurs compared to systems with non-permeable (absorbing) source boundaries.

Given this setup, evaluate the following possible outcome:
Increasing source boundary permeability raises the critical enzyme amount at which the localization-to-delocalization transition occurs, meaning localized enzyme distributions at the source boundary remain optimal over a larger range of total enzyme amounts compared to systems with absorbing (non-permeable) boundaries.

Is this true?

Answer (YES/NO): YES